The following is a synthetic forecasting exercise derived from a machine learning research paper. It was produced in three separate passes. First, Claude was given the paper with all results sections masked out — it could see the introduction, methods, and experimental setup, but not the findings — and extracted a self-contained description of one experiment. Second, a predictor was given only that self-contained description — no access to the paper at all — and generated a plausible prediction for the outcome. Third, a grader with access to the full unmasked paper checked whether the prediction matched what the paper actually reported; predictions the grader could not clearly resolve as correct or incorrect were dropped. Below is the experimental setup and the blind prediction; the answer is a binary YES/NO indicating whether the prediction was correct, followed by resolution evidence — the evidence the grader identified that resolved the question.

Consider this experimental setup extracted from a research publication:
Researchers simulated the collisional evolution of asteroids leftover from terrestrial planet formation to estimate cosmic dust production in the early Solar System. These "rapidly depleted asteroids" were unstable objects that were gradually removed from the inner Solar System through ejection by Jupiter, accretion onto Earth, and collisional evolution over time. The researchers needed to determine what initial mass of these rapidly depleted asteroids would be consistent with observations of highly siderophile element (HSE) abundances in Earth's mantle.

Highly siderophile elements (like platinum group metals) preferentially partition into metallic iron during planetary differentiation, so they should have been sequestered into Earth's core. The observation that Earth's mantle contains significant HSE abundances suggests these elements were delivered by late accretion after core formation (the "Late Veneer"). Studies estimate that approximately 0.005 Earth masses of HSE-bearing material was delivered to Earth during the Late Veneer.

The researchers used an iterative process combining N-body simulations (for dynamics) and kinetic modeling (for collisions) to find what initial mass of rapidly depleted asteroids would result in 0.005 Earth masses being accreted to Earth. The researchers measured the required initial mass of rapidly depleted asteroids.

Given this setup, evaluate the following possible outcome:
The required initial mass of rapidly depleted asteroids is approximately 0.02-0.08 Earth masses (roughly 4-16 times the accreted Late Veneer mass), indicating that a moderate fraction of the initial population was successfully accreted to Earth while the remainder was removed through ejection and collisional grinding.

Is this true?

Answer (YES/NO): YES